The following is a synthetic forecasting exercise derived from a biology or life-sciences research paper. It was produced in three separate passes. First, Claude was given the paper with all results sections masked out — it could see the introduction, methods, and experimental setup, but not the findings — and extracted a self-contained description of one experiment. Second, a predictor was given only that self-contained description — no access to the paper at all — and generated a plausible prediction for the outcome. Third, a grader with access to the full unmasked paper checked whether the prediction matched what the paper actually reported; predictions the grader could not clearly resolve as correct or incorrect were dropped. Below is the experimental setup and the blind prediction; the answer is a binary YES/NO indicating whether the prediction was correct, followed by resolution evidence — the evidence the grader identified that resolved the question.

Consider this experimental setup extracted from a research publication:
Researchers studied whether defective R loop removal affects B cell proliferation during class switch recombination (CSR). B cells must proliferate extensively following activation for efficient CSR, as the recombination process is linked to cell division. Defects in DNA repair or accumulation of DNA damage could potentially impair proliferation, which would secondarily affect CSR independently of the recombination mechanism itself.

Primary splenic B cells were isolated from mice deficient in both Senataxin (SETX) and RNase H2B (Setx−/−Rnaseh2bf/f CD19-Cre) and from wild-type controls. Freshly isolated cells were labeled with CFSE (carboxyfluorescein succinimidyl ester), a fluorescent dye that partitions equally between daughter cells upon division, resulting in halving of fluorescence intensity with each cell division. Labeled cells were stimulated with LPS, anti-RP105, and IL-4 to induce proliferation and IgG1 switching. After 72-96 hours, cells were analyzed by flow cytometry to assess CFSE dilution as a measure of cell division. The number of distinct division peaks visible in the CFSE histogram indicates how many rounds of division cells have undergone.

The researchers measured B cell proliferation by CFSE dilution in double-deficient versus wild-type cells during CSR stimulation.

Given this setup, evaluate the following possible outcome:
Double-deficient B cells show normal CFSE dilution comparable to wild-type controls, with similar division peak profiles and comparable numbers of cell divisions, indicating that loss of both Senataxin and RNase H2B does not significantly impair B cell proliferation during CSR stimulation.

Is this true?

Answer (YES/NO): NO